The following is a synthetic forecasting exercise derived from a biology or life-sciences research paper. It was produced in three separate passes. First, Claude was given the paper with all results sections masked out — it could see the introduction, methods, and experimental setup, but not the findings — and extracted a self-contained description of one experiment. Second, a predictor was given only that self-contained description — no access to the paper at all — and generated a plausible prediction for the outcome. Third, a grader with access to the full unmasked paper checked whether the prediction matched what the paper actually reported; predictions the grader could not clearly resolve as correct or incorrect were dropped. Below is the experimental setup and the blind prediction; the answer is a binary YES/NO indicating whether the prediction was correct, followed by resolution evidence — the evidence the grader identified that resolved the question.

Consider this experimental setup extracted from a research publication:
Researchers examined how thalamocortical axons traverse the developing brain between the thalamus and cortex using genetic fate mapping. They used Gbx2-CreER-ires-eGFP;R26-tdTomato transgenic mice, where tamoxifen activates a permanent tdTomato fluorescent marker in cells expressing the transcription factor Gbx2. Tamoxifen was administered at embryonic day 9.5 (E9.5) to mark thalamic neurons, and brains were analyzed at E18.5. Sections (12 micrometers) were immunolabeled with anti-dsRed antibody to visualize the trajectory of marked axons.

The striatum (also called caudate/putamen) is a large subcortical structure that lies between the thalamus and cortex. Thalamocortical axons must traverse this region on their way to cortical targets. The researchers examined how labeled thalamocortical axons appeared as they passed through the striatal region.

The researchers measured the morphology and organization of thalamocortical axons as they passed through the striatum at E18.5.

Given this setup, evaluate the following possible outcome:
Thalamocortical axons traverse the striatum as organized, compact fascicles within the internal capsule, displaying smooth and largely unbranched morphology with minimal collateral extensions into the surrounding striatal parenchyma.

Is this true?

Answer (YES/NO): NO